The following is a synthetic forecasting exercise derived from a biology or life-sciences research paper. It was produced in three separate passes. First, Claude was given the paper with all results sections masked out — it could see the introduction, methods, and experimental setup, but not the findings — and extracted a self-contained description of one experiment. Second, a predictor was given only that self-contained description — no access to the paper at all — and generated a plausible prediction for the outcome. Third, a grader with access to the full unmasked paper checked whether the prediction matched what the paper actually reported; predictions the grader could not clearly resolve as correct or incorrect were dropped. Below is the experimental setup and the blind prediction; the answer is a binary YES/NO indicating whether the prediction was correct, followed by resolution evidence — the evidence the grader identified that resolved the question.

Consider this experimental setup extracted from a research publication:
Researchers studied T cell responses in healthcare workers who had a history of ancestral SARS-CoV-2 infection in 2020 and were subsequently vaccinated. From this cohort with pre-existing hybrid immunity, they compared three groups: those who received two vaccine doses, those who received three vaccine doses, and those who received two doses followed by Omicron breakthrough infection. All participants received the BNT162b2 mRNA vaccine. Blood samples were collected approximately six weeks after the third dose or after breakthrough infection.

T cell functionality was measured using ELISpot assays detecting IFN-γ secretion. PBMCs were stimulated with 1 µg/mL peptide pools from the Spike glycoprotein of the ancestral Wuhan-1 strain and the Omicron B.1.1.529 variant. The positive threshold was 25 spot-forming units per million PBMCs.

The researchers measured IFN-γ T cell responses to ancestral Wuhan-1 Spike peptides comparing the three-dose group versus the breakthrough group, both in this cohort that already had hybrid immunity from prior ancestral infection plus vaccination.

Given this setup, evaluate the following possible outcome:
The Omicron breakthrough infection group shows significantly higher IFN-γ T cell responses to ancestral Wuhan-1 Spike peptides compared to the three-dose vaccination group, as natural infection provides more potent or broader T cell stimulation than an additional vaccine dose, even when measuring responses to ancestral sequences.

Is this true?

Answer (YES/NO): NO